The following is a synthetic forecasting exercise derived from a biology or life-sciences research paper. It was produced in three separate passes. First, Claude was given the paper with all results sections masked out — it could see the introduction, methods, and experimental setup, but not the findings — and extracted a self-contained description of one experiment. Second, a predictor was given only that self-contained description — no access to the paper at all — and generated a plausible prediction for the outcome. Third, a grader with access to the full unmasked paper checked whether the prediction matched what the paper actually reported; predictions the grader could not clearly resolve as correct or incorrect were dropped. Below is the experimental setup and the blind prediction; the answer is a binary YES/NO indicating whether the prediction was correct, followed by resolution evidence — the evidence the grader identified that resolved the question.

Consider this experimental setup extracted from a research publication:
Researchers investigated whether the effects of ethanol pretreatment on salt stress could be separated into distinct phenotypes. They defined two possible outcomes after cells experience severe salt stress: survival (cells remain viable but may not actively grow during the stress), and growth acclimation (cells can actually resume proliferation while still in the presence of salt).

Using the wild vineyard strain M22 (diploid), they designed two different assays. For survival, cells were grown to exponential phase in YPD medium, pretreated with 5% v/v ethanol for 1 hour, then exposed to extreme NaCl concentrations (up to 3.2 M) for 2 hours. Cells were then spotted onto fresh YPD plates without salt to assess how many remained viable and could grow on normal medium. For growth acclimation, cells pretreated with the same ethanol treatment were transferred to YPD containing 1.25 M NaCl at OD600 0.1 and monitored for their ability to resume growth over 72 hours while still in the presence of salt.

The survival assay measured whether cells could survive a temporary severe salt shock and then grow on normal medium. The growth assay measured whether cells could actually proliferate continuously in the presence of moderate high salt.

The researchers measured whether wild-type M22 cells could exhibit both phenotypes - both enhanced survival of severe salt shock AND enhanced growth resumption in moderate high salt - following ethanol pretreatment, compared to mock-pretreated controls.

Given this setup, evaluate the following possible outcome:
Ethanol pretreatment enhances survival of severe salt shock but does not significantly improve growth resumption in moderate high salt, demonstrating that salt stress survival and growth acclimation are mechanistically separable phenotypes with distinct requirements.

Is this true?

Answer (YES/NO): NO